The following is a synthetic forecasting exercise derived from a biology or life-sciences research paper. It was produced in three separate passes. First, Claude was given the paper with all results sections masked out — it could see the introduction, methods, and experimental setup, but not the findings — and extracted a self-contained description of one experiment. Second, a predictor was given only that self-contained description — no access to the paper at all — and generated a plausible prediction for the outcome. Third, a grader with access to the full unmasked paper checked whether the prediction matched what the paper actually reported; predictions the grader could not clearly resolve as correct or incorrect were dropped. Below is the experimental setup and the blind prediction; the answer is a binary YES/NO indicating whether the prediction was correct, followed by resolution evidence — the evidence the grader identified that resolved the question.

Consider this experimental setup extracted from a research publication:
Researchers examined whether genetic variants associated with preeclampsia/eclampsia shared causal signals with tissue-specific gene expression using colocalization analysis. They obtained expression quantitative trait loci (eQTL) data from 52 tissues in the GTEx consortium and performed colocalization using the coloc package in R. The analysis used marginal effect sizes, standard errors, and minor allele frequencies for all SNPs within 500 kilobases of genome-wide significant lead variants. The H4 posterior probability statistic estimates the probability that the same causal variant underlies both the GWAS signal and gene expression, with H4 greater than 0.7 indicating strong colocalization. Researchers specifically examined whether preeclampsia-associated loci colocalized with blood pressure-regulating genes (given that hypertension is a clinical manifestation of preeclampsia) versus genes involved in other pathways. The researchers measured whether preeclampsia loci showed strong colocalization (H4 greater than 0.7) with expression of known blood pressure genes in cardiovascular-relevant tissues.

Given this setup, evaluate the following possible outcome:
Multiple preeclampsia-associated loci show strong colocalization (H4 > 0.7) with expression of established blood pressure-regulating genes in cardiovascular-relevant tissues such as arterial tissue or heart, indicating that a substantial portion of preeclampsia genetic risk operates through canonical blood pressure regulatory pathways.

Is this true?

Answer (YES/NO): YES